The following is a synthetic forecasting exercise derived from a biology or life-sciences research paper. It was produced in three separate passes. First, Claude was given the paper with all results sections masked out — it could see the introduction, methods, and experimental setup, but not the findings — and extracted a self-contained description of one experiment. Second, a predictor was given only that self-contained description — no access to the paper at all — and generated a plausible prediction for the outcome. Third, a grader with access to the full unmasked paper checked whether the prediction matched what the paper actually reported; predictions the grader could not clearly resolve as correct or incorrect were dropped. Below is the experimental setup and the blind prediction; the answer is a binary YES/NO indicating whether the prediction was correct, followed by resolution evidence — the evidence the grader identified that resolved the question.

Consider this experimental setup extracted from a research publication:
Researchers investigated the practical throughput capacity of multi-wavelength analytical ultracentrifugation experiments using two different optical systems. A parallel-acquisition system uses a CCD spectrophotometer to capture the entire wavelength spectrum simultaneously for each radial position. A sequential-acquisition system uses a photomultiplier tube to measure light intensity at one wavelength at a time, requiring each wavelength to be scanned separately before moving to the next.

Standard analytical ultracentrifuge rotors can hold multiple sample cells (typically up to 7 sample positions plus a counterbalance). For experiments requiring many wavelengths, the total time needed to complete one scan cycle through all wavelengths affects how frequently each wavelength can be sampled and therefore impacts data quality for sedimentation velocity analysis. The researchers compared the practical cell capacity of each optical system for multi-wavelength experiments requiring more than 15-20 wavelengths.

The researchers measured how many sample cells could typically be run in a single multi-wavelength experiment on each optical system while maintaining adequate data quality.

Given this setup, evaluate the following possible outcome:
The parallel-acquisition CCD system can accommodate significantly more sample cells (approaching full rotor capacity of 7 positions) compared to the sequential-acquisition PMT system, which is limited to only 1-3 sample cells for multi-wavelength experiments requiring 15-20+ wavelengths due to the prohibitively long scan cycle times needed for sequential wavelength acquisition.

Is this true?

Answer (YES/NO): NO